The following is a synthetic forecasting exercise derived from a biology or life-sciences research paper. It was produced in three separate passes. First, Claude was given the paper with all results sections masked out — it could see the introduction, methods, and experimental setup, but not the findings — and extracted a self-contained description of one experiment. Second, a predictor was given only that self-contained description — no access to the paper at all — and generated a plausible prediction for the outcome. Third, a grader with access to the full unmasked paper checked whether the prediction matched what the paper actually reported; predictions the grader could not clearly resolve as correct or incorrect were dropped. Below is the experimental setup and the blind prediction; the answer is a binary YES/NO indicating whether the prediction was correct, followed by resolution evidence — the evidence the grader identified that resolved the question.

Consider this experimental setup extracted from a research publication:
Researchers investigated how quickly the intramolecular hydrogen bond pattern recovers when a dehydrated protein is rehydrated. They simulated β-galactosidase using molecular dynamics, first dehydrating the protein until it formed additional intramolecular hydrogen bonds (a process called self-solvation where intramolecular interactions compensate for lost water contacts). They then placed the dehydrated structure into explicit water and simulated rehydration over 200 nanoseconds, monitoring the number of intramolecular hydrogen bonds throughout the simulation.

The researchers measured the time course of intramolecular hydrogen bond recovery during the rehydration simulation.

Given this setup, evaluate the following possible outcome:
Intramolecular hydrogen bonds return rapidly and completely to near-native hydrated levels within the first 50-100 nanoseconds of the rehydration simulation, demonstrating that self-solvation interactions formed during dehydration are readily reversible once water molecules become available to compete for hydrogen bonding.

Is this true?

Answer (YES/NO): NO